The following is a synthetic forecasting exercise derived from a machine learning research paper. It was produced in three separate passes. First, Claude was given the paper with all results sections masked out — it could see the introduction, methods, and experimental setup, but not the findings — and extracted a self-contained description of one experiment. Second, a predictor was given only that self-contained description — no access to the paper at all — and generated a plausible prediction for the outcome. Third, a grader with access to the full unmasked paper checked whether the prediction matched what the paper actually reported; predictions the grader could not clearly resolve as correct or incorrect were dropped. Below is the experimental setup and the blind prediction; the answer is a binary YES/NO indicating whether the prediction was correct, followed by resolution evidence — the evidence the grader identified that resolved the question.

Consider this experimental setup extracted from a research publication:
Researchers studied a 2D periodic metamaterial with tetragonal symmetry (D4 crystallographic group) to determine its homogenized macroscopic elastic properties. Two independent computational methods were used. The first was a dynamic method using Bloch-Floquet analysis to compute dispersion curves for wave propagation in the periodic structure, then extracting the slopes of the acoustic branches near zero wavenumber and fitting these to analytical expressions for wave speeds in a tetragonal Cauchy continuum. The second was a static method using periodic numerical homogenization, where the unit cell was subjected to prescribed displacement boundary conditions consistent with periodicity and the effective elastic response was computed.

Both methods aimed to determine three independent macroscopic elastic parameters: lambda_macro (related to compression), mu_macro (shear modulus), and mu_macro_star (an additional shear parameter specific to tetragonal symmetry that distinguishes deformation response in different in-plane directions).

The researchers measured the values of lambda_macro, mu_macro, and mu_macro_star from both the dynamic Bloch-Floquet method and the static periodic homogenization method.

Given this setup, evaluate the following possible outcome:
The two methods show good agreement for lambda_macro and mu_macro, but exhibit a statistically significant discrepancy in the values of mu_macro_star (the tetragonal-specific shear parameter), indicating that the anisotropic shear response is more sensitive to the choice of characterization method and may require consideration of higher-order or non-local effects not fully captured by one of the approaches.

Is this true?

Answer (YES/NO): NO